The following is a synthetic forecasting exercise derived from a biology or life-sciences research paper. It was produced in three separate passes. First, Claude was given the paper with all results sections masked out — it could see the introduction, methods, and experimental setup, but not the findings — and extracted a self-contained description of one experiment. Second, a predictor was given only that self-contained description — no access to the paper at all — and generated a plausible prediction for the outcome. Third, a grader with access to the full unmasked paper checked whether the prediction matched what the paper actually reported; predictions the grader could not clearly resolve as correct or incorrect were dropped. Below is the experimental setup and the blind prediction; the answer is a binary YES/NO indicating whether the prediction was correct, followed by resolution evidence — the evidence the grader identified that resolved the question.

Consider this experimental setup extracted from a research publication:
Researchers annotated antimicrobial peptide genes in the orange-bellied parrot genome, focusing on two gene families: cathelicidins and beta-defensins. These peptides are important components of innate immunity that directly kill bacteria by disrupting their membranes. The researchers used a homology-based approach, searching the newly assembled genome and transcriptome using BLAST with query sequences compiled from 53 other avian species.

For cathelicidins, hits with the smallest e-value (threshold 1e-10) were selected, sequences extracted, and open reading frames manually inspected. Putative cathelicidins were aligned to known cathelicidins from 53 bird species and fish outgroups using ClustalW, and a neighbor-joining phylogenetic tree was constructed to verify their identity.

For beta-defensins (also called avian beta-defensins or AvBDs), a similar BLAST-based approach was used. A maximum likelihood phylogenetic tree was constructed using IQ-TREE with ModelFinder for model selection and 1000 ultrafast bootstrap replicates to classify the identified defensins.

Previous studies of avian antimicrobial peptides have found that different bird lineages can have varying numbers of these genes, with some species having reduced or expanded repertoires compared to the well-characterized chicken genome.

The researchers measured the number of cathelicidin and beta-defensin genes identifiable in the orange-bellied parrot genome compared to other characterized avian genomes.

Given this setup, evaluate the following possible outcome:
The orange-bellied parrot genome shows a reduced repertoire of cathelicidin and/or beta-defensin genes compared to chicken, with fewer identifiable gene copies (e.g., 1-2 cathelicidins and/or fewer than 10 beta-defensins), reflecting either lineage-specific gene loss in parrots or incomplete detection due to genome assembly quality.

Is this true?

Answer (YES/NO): NO